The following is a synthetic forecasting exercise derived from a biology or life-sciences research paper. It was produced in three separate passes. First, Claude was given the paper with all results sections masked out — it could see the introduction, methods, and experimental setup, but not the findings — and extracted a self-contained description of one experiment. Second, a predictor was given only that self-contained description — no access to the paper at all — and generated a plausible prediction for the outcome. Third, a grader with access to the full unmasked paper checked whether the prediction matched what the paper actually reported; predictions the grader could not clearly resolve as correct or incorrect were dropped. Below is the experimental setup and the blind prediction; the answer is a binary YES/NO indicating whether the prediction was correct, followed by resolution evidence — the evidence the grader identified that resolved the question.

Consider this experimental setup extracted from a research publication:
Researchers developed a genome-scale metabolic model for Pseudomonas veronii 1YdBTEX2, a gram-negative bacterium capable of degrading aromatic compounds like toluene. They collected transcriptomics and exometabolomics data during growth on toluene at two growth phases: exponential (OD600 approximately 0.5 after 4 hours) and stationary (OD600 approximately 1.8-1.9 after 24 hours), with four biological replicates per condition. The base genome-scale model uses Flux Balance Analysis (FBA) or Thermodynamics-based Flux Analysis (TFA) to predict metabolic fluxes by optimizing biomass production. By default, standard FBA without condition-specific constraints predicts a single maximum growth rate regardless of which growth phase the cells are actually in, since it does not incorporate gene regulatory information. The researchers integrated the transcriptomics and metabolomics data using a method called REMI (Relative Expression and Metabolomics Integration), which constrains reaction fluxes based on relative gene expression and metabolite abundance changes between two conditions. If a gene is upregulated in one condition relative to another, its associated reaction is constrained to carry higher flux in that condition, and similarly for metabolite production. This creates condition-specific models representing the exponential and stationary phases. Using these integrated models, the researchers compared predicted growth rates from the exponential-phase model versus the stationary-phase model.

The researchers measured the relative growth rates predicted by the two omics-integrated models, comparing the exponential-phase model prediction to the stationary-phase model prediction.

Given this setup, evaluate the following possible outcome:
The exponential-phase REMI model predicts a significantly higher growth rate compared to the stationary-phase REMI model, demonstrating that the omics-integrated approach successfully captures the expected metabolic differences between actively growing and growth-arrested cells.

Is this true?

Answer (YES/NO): YES